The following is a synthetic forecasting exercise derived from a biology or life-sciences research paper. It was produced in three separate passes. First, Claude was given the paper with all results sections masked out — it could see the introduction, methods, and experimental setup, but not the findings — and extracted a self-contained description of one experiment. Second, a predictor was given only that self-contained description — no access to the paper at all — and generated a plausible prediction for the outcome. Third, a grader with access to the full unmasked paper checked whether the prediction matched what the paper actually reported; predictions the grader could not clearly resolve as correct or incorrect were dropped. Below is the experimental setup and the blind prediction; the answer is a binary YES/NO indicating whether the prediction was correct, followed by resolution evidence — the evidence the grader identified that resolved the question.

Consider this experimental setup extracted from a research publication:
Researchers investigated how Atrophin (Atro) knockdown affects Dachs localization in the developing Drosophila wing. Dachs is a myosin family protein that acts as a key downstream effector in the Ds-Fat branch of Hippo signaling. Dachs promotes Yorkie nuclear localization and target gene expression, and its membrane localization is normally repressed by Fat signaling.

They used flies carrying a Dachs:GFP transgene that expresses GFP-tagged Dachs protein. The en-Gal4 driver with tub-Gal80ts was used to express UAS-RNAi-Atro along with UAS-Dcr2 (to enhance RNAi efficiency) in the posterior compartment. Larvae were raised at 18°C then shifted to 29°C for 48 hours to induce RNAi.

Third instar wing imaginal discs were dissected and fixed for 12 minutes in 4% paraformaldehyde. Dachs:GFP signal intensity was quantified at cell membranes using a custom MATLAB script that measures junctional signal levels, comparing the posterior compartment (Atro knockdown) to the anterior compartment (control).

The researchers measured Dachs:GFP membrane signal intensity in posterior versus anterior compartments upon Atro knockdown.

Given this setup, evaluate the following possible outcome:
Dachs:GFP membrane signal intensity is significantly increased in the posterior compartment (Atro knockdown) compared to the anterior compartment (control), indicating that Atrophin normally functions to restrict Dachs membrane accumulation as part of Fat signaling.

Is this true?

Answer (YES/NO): NO